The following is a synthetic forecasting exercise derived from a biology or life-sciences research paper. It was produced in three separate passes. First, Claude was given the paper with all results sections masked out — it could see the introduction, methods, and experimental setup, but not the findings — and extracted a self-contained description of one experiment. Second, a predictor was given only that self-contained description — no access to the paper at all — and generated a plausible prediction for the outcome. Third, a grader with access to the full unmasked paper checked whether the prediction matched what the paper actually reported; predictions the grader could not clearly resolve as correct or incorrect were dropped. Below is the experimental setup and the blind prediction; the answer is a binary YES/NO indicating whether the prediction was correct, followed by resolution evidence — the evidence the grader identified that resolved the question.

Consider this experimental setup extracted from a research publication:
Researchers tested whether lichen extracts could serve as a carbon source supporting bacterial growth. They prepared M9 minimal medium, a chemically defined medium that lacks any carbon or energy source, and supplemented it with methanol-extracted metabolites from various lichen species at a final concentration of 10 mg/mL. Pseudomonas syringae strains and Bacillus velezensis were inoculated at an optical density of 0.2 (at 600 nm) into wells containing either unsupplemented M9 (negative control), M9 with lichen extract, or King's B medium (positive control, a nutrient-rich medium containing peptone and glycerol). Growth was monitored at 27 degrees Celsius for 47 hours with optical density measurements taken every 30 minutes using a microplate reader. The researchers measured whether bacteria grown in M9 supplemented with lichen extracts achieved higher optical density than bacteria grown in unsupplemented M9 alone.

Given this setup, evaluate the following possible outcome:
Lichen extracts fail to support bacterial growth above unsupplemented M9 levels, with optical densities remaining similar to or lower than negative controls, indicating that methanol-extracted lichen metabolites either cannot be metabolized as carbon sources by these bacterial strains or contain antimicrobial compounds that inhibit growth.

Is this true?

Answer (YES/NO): NO